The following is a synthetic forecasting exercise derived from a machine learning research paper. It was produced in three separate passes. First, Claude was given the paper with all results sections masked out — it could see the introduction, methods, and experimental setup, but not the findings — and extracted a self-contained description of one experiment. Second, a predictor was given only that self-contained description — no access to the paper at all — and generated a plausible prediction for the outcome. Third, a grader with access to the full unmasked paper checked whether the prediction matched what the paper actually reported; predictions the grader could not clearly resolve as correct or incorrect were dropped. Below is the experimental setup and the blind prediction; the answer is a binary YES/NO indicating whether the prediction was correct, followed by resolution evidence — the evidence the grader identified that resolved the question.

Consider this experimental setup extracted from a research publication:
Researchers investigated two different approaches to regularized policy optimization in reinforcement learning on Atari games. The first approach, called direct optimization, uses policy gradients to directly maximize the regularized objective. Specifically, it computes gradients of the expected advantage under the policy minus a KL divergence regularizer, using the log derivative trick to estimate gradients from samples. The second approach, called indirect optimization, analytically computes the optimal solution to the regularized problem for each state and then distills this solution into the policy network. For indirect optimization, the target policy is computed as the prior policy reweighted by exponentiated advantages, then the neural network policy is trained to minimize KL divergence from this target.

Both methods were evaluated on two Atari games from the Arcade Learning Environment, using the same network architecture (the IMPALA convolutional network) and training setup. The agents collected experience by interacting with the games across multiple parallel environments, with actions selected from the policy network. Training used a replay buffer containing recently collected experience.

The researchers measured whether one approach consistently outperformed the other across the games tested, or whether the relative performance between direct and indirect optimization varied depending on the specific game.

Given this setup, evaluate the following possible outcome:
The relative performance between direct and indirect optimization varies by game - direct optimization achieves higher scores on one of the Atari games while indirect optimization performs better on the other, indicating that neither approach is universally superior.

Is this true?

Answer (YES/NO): YES